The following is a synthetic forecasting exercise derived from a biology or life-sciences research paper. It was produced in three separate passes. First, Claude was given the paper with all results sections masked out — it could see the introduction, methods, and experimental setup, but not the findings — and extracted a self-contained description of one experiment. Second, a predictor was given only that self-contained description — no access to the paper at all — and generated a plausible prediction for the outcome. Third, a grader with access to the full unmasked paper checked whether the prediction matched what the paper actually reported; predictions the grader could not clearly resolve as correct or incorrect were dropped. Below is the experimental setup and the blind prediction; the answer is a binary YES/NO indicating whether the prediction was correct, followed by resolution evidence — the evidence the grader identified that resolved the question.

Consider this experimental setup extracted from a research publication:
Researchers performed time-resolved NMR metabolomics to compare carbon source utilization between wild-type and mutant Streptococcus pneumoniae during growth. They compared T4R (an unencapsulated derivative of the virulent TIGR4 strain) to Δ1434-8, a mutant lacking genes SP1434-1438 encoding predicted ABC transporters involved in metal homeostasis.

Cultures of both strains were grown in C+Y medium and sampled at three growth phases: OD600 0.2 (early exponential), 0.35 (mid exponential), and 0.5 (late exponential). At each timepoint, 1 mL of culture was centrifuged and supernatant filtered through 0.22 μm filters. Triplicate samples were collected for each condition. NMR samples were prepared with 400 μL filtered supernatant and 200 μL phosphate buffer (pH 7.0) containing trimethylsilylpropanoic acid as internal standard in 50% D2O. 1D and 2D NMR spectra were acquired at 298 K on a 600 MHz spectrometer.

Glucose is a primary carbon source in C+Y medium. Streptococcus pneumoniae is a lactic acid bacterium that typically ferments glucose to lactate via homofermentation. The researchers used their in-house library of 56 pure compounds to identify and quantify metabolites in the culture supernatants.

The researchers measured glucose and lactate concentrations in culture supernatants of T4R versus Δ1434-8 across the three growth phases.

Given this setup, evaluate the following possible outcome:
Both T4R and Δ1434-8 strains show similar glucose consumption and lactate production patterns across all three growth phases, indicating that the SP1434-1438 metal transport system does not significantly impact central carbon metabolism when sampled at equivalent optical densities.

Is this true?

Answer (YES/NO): NO